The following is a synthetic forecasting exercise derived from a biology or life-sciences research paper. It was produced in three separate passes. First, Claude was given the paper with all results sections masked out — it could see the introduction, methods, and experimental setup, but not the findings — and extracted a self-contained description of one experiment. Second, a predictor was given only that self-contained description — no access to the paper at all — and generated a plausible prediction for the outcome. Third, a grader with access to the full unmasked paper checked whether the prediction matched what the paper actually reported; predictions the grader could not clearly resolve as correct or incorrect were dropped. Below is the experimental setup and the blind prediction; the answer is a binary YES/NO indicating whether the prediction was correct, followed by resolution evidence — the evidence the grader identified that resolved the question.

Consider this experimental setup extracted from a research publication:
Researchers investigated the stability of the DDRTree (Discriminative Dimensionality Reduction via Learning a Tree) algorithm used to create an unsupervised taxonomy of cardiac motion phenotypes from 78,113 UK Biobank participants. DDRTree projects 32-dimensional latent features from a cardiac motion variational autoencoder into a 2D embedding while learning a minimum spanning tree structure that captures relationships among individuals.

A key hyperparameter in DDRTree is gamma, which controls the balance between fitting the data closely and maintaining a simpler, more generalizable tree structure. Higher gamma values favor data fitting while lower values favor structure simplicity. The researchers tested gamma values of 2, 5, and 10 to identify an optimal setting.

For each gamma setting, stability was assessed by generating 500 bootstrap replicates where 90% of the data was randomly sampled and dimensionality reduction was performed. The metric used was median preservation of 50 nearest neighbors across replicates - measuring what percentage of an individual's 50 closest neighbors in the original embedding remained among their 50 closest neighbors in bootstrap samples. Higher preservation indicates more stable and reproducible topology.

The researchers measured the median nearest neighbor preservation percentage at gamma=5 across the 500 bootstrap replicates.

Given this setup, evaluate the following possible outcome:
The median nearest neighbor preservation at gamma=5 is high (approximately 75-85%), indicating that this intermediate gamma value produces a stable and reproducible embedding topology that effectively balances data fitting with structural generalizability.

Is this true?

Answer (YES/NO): YES